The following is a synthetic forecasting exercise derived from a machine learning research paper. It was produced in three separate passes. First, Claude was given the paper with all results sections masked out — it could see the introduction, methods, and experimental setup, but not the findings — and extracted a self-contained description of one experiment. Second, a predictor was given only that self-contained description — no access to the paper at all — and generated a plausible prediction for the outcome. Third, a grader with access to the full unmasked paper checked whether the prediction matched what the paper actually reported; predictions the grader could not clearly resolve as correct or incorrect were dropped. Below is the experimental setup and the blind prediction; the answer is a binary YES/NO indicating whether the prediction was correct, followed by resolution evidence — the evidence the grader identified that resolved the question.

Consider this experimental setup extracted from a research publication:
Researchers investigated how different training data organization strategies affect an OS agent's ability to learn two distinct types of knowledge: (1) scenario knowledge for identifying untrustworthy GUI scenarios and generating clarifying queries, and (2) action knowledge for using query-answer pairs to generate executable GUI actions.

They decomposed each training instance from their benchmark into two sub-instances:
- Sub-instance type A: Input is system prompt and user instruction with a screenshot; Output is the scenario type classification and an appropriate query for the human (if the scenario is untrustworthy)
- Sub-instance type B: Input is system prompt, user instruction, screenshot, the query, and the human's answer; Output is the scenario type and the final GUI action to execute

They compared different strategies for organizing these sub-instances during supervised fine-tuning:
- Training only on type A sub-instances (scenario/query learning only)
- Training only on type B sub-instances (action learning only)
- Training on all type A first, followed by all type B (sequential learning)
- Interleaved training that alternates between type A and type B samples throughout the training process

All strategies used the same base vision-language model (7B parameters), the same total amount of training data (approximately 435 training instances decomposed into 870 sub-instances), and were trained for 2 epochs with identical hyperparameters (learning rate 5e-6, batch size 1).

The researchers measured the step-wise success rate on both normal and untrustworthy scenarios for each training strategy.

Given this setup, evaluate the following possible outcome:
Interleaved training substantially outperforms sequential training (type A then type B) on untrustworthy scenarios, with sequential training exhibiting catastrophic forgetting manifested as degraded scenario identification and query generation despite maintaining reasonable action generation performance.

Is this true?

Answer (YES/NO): NO